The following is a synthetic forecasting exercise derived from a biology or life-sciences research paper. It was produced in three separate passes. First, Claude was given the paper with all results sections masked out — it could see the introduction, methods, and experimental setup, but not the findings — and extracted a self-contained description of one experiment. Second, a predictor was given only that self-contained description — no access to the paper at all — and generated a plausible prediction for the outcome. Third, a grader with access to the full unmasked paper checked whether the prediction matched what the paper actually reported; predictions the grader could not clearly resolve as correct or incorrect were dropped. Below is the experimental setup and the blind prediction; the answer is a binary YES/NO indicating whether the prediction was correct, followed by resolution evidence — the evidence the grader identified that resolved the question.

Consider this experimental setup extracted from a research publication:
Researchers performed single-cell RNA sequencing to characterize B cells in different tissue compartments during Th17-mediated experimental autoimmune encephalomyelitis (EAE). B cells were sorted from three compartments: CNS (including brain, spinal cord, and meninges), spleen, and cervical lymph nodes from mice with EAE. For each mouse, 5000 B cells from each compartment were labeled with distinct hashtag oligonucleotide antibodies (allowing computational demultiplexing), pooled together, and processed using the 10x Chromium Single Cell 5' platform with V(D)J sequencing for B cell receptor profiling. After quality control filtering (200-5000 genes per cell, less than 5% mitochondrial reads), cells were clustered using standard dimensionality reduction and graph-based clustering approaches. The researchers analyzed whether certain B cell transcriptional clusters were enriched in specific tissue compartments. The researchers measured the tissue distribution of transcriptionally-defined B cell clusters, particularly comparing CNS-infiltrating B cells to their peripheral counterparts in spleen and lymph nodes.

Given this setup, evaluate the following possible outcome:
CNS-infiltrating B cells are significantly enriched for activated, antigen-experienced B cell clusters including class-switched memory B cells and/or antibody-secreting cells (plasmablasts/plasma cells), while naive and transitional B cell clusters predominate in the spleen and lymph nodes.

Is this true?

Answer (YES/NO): NO